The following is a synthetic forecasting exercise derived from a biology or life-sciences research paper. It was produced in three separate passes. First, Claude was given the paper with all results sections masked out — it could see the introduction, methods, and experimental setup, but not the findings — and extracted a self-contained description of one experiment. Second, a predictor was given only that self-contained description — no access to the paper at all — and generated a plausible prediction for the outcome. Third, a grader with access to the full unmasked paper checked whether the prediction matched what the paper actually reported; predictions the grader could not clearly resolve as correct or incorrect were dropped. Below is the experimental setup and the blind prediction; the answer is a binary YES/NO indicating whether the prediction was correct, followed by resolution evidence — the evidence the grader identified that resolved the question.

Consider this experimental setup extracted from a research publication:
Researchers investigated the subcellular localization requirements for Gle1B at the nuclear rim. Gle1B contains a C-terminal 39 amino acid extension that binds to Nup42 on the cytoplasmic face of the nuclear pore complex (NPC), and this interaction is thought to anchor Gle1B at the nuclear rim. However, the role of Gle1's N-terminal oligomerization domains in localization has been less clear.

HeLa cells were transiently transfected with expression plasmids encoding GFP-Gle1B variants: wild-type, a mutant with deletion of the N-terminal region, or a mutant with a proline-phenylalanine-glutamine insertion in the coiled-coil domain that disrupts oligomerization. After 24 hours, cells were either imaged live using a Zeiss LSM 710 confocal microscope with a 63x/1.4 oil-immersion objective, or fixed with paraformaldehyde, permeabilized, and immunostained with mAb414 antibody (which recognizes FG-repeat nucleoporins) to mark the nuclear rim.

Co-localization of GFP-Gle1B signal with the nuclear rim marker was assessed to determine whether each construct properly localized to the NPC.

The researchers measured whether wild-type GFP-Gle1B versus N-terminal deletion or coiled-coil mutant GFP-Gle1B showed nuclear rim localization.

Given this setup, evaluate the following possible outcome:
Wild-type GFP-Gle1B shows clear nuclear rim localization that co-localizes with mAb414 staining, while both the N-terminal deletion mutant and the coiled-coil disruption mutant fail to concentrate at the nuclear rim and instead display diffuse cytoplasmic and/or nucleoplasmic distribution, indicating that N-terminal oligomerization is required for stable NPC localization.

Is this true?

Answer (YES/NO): NO